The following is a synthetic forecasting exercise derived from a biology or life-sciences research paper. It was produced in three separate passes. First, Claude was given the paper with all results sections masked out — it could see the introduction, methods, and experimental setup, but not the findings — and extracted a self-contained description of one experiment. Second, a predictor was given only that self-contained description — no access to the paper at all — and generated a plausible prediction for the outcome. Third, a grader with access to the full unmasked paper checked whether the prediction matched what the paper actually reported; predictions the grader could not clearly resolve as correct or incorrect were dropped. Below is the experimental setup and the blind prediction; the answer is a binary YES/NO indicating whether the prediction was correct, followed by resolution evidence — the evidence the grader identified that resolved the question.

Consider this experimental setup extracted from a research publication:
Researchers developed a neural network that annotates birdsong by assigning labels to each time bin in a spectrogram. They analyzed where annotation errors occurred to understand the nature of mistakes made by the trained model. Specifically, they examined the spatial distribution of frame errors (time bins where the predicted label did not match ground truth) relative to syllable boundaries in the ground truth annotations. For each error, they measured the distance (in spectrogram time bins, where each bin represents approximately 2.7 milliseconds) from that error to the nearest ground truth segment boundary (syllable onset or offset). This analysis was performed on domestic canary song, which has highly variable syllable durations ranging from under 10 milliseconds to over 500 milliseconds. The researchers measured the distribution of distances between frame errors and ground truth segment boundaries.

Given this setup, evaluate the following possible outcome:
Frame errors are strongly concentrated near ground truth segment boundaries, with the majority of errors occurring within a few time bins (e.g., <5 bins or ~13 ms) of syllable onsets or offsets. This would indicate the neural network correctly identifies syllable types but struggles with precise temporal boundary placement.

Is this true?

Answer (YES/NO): YES